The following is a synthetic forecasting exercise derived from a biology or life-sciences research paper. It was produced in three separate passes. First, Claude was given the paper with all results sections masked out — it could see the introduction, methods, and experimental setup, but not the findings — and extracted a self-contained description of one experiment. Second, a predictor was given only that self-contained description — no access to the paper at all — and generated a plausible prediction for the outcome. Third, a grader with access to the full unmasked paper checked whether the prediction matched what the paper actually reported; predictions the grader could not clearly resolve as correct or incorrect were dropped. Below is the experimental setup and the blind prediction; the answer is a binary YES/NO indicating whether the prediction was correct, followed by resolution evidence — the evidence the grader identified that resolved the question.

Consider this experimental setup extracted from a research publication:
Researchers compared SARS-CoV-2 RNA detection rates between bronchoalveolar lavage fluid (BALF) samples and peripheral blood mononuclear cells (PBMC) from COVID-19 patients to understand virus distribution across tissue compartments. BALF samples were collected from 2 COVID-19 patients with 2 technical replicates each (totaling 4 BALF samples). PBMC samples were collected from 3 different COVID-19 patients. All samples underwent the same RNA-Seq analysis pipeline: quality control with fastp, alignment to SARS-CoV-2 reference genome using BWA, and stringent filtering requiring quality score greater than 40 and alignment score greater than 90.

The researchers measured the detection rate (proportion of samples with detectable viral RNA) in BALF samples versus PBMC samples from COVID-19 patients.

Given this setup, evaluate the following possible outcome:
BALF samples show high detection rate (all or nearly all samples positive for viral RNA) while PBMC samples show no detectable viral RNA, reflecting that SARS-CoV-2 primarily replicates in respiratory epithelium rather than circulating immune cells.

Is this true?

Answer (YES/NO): NO